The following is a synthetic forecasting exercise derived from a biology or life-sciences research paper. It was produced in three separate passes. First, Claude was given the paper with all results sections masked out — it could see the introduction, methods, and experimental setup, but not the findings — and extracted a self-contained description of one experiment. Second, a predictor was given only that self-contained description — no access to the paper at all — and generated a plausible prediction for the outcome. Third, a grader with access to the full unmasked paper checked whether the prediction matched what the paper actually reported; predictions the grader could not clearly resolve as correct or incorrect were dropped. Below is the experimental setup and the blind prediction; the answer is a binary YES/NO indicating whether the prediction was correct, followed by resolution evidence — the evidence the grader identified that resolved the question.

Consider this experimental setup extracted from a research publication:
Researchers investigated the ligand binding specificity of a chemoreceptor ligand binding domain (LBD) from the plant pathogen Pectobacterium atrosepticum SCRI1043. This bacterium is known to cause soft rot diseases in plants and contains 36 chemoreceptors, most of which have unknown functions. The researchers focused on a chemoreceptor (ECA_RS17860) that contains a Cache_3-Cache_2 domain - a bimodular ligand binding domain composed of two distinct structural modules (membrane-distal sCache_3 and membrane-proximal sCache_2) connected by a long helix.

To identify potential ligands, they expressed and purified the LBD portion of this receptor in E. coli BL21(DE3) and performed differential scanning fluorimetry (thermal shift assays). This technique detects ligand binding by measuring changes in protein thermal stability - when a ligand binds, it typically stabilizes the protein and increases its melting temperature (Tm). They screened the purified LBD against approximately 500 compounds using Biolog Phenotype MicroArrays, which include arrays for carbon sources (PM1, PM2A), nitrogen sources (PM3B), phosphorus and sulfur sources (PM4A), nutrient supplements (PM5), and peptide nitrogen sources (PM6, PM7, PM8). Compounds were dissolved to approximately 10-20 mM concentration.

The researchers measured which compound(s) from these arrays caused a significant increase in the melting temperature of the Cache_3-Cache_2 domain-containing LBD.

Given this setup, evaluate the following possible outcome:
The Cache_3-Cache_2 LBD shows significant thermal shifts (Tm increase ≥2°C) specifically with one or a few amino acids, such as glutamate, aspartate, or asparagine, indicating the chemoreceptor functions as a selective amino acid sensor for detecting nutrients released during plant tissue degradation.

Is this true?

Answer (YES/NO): NO